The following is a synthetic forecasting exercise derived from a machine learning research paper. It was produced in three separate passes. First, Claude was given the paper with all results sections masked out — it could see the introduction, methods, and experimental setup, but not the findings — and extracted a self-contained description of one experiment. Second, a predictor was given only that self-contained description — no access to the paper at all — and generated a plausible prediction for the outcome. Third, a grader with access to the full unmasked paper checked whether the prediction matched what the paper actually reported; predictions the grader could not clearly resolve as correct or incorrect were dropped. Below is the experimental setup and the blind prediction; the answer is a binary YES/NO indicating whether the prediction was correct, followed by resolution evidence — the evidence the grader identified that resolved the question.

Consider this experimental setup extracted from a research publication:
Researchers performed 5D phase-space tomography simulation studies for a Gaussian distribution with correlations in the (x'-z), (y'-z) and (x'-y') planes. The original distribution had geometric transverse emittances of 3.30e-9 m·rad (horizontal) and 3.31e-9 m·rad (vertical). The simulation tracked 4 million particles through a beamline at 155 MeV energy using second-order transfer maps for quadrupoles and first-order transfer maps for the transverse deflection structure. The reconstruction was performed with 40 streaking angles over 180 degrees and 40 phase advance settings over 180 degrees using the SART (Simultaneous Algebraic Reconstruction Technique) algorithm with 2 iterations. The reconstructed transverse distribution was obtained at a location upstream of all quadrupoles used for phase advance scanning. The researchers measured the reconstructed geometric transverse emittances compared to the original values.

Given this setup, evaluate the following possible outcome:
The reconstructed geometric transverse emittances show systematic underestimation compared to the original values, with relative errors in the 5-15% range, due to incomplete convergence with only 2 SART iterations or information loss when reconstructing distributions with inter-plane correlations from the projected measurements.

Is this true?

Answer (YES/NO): NO